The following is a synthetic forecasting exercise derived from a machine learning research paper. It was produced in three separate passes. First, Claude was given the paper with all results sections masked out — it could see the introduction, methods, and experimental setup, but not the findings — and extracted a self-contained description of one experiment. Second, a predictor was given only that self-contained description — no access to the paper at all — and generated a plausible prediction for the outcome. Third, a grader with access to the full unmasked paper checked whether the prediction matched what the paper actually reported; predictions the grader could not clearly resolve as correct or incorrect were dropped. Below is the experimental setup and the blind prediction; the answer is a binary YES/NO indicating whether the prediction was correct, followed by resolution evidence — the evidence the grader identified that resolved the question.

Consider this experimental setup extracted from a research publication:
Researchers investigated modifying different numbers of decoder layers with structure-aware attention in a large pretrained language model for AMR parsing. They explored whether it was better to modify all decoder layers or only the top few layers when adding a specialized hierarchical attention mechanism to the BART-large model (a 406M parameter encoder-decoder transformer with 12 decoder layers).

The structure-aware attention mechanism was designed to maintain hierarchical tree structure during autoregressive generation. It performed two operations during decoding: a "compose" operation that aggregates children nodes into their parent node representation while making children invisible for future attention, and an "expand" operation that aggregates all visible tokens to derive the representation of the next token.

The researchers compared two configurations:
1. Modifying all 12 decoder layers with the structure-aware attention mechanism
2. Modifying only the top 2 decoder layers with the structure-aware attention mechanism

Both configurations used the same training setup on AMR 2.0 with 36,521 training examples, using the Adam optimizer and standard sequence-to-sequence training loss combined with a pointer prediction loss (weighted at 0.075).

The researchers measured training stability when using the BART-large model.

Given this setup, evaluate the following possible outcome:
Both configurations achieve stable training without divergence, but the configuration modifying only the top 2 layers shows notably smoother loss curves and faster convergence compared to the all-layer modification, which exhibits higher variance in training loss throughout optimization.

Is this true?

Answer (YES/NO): NO